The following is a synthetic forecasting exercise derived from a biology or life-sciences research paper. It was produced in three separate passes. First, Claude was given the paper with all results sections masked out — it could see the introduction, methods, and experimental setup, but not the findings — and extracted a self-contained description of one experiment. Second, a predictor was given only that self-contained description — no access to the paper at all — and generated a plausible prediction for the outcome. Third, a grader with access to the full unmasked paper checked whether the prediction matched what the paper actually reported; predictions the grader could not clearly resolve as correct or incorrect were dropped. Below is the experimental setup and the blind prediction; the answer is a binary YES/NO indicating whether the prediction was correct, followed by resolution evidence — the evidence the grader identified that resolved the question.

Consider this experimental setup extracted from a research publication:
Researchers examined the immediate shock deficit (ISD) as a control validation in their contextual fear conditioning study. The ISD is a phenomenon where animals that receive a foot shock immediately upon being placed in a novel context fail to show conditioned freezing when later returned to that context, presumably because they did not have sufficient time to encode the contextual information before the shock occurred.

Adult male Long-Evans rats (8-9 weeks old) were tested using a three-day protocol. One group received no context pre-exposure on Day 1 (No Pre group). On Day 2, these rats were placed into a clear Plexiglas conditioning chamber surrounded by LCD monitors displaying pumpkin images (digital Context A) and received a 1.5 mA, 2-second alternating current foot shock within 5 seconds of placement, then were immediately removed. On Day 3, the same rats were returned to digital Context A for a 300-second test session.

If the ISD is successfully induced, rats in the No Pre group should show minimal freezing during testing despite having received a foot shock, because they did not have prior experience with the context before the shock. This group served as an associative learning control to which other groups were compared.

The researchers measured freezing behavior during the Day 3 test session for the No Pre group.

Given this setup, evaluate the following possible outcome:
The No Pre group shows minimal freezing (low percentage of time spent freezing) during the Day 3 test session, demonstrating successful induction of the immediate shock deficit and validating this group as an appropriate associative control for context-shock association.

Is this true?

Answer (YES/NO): YES